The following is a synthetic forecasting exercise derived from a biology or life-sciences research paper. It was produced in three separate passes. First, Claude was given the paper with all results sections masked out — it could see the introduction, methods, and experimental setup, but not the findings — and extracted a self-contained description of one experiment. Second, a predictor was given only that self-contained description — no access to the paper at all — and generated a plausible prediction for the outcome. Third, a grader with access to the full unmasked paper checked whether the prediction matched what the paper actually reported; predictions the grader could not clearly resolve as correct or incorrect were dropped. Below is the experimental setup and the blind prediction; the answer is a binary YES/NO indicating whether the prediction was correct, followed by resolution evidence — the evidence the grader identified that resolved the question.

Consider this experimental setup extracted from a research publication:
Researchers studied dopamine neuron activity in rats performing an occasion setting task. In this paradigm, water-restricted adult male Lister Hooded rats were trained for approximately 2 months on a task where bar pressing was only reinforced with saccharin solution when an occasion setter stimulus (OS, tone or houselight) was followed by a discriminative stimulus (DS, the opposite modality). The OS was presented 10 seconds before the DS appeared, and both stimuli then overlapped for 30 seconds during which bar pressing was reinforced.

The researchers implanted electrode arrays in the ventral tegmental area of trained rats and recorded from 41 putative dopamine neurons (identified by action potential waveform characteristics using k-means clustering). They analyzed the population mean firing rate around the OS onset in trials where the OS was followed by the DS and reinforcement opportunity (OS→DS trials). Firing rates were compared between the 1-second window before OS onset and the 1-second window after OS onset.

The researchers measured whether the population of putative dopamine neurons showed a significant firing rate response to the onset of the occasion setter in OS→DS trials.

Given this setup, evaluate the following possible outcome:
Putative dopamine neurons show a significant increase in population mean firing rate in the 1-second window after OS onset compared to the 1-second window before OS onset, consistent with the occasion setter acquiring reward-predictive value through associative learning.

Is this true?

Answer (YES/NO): NO